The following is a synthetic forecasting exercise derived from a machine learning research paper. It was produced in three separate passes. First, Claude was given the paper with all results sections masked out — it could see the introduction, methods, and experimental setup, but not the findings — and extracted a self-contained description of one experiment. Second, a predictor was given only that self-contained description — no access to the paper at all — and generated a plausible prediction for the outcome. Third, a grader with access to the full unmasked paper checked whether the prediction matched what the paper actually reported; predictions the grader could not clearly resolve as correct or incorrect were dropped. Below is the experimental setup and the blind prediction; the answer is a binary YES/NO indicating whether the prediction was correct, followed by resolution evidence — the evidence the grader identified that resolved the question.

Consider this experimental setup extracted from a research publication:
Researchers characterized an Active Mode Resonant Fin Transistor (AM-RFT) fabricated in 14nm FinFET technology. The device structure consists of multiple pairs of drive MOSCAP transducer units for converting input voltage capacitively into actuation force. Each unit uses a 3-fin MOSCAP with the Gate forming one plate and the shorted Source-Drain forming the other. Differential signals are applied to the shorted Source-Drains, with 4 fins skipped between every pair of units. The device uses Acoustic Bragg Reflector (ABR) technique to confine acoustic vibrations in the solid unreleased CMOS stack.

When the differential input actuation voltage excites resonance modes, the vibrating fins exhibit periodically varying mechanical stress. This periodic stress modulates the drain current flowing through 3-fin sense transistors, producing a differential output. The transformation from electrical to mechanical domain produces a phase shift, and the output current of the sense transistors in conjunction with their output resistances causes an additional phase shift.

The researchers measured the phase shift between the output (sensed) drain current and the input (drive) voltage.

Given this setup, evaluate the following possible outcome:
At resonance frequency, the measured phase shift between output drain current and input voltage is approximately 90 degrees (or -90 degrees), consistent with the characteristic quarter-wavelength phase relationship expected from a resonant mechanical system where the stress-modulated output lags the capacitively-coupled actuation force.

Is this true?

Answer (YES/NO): NO